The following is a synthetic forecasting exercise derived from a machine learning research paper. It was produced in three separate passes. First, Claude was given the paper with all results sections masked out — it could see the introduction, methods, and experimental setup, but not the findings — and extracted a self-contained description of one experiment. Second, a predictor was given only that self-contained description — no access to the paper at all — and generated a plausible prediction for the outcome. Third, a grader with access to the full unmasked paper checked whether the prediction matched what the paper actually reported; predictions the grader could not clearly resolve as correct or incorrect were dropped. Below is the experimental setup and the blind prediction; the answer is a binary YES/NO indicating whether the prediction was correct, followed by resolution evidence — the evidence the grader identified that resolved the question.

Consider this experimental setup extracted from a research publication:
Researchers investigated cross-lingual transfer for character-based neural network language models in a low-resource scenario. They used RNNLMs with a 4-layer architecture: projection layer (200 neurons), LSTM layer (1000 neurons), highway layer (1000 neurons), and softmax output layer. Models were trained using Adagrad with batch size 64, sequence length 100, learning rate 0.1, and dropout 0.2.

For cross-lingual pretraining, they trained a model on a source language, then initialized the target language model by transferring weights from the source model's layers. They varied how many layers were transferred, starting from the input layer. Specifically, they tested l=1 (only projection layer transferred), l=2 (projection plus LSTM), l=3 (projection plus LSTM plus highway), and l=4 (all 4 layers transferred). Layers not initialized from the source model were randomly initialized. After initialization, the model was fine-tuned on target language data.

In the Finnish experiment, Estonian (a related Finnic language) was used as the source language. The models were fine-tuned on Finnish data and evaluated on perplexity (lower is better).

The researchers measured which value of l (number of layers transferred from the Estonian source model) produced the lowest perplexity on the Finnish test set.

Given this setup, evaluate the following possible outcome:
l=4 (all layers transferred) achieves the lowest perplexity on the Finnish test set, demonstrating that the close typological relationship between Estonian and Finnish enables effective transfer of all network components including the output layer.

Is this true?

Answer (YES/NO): NO